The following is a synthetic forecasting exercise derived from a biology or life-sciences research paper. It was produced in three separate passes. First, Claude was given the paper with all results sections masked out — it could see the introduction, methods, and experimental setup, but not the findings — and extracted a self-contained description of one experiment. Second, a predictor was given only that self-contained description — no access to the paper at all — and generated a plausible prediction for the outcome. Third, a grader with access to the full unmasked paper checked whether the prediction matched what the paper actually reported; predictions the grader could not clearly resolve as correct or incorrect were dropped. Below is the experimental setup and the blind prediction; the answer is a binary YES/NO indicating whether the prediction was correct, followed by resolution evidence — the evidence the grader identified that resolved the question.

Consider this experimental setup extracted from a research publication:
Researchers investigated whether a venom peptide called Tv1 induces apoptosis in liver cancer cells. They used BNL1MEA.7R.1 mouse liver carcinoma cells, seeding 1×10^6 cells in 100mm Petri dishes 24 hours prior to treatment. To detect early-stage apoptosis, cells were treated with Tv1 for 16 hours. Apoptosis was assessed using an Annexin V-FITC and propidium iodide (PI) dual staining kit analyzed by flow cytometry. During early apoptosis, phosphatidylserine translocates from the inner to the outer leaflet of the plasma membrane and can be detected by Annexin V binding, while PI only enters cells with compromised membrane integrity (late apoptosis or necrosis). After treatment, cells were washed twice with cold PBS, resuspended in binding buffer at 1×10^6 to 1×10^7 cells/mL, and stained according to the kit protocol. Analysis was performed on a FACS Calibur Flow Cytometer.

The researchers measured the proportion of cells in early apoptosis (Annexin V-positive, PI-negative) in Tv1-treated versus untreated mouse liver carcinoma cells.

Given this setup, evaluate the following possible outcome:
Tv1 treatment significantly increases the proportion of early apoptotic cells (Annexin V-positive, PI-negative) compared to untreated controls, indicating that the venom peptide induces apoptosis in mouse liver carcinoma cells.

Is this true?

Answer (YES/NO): YES